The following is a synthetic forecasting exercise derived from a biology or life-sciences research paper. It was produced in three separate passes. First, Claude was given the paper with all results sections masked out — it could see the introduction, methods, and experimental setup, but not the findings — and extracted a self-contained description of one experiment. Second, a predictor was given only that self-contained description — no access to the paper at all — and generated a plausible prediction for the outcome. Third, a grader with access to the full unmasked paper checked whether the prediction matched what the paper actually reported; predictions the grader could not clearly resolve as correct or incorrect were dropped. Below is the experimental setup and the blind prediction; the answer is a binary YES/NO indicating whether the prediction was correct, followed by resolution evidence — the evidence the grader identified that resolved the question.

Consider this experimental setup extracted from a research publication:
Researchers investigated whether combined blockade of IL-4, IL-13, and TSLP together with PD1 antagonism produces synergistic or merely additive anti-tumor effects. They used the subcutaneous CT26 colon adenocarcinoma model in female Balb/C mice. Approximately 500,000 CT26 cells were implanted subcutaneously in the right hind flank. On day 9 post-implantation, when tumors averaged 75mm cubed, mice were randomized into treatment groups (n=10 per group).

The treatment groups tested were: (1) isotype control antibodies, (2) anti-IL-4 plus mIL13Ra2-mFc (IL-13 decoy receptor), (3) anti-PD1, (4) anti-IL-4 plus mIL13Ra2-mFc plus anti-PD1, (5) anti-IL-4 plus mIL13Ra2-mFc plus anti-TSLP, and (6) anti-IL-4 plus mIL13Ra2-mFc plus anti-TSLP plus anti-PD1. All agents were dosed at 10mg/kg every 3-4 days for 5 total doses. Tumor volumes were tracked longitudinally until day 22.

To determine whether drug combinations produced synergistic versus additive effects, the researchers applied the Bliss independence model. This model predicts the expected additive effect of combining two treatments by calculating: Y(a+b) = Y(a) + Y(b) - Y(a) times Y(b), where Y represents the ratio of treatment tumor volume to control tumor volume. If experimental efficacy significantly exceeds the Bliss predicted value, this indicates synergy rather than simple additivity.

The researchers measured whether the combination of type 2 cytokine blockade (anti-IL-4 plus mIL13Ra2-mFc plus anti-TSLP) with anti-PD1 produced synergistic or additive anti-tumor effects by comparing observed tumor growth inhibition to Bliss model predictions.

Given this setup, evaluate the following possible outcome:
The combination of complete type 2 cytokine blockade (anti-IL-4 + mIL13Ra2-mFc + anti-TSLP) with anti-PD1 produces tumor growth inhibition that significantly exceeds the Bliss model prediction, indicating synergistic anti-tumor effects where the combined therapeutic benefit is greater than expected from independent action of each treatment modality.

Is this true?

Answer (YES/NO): NO